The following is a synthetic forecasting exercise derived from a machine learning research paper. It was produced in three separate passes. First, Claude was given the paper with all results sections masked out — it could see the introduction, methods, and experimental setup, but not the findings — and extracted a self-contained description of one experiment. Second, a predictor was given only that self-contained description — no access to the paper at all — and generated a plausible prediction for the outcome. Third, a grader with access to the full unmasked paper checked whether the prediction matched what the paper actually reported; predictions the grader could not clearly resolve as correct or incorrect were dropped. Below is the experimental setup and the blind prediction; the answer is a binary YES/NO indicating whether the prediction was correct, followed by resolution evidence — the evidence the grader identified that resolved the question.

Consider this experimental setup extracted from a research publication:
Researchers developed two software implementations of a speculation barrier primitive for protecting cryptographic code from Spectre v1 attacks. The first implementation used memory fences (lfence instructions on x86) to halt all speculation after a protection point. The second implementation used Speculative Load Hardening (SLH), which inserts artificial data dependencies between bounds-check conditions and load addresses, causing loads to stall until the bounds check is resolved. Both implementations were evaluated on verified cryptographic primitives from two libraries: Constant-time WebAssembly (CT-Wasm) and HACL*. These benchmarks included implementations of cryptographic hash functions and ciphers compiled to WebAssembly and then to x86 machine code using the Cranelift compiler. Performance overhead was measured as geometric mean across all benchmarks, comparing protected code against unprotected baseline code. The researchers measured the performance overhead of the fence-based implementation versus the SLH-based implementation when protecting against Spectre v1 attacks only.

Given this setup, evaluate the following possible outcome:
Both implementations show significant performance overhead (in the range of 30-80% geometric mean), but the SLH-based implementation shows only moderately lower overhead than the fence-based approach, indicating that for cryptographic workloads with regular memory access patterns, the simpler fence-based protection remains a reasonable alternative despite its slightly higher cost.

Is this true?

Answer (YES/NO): NO